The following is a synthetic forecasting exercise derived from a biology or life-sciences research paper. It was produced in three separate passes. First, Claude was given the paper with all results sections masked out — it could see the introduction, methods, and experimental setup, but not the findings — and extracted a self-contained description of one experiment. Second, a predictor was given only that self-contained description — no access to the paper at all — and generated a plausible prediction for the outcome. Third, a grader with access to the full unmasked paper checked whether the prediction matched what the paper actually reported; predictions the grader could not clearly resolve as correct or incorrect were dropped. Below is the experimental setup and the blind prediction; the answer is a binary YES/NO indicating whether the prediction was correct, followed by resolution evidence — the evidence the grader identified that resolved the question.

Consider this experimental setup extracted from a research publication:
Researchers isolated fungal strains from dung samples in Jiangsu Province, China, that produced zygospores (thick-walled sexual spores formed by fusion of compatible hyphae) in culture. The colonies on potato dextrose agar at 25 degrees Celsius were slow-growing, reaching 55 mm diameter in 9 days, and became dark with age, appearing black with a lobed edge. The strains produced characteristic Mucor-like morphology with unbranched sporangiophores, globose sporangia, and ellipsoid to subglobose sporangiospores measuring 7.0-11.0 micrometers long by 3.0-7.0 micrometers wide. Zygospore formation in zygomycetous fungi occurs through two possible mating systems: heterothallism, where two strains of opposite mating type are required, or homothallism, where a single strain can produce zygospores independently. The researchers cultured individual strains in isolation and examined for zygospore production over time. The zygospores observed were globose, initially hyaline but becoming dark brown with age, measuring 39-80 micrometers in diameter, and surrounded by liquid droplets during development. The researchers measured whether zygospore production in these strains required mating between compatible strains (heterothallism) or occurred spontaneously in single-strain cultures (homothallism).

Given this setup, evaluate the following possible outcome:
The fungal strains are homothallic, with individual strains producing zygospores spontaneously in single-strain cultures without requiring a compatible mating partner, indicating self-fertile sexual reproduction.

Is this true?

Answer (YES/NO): YES